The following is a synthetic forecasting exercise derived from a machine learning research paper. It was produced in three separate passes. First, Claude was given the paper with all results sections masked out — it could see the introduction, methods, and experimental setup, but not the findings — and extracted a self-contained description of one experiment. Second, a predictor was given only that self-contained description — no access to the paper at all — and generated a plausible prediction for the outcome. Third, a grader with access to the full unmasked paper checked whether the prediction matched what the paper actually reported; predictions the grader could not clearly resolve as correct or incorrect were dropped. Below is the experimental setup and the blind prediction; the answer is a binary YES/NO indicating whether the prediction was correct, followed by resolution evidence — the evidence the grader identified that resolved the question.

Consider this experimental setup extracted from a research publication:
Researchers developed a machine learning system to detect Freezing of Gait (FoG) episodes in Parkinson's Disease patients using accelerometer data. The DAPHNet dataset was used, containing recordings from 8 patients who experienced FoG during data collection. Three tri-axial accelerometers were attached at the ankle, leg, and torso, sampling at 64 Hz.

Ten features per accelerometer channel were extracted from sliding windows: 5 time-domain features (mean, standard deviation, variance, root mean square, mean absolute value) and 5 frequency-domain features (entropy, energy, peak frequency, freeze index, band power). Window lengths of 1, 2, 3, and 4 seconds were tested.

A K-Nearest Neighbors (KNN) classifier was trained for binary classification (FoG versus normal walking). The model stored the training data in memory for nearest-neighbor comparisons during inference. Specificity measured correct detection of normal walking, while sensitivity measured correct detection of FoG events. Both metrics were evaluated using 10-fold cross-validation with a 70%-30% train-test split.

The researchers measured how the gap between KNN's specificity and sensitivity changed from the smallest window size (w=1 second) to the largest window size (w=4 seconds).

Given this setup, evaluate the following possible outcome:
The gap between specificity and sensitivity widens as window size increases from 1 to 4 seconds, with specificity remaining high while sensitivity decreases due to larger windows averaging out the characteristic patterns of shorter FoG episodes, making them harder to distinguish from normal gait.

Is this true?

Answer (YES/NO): NO